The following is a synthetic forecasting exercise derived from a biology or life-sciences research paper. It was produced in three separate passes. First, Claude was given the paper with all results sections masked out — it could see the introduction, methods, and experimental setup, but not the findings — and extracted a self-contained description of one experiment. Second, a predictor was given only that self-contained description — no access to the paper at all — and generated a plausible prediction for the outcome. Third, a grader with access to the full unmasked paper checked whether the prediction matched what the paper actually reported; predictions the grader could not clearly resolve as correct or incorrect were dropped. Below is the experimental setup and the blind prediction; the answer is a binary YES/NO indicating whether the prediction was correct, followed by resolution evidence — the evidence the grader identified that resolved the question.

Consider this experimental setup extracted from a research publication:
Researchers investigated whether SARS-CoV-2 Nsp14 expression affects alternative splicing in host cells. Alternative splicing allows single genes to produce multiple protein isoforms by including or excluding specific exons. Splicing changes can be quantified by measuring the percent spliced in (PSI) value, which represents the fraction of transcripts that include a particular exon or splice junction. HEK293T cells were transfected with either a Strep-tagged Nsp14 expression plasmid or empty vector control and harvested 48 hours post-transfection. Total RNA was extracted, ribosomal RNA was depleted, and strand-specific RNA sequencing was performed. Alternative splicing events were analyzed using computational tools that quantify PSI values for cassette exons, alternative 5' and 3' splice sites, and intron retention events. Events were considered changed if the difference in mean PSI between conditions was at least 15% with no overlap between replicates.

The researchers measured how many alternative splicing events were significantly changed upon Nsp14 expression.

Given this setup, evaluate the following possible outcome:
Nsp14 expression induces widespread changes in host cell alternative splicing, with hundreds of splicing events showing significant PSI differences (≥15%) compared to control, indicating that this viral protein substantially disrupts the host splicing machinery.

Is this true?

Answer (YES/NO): NO